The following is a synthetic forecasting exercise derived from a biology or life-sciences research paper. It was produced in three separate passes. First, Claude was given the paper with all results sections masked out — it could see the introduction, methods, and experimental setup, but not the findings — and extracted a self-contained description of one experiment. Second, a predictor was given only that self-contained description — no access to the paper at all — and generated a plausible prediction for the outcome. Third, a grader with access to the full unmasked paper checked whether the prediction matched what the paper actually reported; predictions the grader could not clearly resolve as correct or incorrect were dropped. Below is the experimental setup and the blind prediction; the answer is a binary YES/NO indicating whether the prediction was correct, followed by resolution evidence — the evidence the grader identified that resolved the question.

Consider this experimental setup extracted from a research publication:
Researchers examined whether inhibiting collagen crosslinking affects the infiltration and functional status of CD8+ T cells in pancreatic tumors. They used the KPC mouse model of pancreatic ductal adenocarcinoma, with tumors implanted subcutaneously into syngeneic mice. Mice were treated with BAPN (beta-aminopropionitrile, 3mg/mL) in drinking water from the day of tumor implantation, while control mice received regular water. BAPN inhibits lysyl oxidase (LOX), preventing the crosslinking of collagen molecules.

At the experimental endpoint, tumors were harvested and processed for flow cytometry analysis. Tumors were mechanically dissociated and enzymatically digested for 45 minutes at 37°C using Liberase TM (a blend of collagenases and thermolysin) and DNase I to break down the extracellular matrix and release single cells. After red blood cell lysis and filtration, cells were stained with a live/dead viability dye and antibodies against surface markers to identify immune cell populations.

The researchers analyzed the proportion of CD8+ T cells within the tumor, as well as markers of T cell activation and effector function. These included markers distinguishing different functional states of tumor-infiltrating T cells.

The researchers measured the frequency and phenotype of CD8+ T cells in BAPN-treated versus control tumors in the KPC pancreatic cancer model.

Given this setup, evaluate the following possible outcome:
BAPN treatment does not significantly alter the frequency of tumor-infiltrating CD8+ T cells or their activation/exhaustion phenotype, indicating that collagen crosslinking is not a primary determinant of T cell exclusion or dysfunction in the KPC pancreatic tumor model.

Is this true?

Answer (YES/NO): NO